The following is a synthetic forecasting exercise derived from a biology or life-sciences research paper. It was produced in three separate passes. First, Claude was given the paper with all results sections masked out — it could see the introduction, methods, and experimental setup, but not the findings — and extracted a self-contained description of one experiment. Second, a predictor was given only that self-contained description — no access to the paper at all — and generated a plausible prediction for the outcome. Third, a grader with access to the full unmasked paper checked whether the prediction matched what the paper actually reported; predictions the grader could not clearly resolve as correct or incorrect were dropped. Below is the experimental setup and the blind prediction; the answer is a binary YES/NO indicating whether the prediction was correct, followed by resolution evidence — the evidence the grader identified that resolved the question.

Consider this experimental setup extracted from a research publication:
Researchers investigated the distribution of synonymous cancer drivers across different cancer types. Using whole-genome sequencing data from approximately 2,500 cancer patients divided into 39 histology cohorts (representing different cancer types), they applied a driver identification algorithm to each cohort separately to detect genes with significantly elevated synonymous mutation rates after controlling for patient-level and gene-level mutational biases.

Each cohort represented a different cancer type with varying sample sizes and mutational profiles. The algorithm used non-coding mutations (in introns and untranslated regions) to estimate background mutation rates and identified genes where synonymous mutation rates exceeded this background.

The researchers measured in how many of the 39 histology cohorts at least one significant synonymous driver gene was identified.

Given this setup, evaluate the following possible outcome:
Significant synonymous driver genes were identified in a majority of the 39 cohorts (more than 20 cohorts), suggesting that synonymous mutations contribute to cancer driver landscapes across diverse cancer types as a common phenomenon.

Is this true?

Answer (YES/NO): NO